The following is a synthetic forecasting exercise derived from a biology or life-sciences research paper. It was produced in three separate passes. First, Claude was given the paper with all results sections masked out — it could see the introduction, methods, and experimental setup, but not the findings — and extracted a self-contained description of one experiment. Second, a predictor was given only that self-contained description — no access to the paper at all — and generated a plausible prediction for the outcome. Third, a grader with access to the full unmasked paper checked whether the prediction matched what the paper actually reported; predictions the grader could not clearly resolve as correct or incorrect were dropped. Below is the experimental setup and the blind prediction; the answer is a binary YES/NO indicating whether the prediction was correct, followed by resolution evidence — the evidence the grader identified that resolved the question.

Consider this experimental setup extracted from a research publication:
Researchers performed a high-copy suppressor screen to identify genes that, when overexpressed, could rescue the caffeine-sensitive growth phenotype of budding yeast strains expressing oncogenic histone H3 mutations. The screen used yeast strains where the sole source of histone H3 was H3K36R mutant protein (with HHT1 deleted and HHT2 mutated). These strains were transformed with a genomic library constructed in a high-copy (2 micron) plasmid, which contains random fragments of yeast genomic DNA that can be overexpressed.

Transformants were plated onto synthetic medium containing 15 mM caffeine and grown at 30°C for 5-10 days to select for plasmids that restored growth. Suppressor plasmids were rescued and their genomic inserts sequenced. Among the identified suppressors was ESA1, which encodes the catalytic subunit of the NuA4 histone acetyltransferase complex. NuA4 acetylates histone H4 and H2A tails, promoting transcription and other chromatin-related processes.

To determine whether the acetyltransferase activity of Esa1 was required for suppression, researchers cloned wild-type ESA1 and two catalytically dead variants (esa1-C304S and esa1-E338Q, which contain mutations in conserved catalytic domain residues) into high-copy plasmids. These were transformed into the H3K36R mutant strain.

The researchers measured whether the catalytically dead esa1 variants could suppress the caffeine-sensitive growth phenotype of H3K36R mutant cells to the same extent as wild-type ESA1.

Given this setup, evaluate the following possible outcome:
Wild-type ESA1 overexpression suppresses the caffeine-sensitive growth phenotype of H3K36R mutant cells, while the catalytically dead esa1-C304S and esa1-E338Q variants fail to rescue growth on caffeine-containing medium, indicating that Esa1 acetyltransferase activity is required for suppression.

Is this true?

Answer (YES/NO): YES